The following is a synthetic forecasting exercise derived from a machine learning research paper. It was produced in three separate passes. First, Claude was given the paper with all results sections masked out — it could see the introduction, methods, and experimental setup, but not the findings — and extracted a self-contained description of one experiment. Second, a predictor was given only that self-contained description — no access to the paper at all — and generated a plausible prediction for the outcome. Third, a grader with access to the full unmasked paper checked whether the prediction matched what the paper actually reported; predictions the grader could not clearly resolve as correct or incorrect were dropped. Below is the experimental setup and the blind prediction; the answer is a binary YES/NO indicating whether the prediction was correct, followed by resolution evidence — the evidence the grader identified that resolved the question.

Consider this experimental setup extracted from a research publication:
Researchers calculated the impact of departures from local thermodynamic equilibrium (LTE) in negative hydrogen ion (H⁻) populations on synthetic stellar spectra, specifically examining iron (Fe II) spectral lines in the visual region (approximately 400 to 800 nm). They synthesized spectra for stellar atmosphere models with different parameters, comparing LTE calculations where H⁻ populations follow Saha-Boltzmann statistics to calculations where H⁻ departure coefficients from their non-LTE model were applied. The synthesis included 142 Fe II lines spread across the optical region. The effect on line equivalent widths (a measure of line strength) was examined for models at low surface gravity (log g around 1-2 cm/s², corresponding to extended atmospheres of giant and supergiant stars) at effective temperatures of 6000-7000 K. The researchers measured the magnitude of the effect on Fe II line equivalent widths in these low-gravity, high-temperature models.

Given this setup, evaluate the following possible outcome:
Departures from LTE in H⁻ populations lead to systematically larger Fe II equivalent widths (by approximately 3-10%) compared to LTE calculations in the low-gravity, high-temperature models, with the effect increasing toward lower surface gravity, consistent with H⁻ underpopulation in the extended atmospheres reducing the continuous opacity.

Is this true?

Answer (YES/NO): NO